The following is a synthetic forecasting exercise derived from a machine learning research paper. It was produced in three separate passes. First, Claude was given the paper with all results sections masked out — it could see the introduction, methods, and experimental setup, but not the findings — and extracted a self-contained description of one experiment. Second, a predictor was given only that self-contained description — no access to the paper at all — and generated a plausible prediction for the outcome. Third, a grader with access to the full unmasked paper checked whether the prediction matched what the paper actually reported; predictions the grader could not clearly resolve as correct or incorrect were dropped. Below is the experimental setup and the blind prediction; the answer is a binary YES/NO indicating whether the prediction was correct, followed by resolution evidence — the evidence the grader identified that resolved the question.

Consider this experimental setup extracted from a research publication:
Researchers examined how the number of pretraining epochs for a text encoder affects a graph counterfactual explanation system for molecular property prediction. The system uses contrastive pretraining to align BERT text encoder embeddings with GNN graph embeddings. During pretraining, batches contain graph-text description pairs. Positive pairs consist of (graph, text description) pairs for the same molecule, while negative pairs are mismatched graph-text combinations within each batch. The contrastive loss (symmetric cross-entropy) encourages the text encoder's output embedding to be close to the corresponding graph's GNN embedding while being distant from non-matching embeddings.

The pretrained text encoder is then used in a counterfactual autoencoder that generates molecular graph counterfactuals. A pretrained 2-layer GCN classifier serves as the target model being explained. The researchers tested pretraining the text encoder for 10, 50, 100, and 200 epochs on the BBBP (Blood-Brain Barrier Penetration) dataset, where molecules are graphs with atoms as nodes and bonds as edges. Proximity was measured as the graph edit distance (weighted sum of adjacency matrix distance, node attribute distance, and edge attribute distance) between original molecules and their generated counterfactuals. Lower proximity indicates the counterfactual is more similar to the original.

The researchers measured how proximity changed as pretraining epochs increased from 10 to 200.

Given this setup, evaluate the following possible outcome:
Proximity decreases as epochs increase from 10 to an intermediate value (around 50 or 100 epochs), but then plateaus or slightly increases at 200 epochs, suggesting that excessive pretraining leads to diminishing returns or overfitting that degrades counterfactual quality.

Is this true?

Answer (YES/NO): YES